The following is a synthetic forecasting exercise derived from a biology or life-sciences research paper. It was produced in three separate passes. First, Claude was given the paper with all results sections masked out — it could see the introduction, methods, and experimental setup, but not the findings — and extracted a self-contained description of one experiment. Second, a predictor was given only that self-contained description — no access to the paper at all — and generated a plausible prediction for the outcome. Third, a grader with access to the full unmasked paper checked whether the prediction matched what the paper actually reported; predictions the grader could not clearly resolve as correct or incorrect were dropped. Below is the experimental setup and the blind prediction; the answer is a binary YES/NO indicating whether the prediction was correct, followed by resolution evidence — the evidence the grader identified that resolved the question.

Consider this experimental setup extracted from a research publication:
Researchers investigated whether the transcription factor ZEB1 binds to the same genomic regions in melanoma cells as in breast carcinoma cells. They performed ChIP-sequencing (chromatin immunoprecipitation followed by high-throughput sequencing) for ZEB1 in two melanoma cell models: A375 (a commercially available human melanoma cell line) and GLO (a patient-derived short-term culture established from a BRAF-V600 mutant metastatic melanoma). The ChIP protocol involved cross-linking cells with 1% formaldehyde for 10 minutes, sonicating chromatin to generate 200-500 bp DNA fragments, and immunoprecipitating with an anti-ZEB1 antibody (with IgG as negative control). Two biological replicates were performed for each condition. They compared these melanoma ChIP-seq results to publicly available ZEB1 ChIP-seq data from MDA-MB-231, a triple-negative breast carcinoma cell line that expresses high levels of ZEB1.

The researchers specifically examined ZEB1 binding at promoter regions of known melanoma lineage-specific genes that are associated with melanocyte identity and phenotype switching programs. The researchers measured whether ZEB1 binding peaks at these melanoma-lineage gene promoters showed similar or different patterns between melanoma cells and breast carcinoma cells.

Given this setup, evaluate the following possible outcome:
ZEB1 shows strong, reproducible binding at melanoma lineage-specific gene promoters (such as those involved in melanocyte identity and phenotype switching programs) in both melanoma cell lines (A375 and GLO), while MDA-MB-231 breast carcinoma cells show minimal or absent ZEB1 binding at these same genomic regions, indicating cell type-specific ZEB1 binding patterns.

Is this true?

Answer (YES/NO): YES